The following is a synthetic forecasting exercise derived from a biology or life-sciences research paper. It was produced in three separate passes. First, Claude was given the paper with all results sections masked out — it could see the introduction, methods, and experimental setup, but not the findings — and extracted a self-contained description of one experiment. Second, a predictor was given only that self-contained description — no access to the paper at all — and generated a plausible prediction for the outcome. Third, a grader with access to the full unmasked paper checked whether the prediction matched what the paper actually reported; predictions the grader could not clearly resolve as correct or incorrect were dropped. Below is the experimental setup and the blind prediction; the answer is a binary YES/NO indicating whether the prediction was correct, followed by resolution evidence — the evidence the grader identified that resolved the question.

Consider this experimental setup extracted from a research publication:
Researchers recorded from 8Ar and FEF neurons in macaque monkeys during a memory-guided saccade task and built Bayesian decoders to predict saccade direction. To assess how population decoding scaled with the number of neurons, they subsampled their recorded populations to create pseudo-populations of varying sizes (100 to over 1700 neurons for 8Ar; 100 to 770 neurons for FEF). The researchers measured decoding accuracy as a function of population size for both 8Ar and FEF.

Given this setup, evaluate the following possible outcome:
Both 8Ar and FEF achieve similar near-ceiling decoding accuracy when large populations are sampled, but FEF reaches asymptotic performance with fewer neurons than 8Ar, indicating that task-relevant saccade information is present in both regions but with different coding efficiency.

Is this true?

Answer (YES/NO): NO